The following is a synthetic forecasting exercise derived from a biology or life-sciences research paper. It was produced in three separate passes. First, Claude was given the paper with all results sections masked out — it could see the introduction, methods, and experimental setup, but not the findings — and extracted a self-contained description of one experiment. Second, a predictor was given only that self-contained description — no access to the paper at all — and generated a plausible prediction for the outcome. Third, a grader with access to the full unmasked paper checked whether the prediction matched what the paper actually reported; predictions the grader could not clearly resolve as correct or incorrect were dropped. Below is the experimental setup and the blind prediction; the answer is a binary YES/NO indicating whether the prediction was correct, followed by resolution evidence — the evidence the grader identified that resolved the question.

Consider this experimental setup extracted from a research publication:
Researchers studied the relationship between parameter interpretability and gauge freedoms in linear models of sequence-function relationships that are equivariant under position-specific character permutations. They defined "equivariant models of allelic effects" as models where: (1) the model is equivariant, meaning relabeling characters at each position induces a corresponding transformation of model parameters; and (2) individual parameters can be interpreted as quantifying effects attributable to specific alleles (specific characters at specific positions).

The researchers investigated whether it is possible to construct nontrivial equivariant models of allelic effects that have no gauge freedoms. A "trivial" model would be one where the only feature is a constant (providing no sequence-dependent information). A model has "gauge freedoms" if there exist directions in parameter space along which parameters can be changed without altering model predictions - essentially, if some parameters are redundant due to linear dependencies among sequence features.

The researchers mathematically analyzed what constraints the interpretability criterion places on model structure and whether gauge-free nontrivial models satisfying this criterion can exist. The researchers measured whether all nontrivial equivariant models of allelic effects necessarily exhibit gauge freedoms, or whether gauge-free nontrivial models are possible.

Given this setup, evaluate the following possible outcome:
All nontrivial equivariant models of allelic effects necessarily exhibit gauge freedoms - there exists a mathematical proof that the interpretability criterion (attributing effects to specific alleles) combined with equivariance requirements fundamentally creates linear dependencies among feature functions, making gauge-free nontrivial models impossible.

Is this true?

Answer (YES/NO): YES